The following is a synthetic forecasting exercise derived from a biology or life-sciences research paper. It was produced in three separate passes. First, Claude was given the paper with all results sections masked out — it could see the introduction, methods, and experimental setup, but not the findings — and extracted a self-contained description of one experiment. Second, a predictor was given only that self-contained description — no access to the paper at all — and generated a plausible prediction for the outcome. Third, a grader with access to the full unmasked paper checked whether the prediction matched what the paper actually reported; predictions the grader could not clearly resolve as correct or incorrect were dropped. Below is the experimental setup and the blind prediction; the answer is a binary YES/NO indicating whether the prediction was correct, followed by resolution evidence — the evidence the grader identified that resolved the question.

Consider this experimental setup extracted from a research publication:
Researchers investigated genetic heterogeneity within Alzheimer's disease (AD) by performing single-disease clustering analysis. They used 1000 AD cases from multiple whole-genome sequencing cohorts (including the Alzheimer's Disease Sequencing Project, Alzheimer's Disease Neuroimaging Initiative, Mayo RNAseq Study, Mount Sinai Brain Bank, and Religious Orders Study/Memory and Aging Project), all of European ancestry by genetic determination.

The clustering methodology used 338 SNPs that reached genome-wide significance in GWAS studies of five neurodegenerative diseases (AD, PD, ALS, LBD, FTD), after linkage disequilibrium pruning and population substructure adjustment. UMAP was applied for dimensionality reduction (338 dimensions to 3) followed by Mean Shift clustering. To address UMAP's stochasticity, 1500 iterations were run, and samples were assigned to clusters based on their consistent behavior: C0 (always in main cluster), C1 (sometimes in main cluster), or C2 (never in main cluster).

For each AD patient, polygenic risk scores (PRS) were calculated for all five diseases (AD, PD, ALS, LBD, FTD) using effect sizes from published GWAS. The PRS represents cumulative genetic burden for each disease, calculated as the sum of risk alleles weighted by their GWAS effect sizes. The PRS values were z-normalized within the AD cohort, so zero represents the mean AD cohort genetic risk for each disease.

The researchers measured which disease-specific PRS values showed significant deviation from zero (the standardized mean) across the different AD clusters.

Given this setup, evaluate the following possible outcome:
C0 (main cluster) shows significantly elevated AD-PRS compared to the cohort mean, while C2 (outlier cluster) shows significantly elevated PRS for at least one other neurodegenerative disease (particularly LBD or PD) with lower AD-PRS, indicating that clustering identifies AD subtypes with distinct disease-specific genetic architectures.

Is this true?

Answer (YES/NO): NO